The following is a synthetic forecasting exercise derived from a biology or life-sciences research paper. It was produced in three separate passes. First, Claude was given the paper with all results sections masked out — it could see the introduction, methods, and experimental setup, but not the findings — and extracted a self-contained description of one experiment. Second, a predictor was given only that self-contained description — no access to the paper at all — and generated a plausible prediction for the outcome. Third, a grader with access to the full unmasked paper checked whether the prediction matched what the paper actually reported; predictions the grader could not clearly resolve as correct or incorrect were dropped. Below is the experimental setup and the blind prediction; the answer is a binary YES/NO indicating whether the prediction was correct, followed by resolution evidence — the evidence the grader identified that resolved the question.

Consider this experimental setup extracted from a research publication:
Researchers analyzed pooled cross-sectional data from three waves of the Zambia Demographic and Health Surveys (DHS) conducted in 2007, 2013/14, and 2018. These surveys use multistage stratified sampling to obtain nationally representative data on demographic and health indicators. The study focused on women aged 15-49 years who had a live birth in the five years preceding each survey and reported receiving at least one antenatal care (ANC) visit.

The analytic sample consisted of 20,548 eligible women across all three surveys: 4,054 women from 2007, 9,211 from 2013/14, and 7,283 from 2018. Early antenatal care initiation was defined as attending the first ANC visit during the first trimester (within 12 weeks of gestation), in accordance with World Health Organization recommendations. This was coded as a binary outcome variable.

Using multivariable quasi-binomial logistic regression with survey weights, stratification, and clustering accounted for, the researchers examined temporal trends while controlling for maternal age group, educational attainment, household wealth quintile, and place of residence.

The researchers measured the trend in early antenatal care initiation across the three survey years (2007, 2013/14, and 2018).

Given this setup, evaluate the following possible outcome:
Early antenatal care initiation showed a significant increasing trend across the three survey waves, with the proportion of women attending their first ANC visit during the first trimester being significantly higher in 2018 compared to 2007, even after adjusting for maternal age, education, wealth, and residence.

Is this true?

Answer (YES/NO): YES